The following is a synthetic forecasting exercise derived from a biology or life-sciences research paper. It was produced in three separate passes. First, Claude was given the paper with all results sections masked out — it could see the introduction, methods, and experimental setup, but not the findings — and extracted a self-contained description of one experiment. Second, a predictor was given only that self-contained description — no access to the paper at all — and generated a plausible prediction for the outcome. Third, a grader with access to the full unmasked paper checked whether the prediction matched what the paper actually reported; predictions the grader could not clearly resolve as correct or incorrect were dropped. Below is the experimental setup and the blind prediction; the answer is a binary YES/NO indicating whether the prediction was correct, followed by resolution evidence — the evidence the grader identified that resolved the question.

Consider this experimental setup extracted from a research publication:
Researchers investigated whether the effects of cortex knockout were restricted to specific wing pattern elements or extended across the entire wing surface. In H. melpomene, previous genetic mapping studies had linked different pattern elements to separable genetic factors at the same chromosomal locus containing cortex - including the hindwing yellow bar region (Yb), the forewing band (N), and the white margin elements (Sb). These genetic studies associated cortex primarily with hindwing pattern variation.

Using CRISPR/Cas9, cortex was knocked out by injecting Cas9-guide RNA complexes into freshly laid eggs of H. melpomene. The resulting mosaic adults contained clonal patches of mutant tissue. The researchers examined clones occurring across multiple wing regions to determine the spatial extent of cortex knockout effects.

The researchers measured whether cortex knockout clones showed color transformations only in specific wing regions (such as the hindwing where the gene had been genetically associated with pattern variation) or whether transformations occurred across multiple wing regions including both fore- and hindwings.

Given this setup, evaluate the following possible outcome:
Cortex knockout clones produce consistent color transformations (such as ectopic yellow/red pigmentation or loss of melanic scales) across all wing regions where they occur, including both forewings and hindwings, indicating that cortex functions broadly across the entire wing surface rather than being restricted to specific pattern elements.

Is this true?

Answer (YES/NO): YES